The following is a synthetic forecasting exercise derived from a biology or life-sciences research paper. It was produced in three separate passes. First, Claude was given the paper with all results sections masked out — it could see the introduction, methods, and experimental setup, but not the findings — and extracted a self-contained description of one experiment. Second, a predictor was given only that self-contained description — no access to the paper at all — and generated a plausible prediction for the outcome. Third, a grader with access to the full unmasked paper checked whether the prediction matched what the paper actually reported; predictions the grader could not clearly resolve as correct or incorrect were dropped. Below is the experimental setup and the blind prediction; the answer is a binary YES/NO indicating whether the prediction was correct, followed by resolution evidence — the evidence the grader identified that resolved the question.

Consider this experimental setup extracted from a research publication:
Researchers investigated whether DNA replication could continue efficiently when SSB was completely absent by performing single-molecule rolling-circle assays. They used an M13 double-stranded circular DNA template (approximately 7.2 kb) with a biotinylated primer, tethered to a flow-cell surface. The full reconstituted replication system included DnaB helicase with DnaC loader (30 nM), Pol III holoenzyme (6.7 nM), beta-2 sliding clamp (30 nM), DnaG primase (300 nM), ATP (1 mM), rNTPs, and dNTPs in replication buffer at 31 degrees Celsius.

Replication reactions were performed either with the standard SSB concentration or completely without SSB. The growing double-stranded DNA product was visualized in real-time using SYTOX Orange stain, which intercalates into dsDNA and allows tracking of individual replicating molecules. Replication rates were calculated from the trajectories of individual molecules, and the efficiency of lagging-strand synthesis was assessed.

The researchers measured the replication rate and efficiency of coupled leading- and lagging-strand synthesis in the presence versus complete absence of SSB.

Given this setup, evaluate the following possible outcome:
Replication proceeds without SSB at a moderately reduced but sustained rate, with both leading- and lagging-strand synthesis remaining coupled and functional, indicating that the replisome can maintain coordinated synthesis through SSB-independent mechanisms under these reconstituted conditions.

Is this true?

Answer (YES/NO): NO